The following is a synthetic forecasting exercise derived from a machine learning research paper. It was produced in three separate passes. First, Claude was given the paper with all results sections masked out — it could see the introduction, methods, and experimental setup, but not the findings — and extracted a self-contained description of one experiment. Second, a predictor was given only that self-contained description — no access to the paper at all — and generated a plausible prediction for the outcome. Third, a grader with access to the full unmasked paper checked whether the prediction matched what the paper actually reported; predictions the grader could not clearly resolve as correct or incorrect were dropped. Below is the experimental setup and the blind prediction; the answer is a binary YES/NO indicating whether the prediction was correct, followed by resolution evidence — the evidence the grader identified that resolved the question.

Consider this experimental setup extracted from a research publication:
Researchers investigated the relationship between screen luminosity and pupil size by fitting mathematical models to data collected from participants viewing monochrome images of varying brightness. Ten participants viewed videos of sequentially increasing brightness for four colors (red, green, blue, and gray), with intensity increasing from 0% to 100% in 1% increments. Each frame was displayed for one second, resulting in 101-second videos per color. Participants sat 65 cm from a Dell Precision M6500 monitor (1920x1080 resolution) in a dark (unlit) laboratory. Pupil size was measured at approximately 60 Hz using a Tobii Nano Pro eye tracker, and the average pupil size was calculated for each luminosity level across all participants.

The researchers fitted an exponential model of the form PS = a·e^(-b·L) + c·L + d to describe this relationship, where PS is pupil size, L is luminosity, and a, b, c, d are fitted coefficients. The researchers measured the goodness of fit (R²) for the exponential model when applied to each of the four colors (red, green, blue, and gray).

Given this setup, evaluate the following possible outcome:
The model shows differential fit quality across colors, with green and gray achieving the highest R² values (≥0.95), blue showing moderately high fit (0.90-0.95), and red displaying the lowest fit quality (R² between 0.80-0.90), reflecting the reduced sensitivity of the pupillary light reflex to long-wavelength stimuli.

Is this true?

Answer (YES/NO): NO